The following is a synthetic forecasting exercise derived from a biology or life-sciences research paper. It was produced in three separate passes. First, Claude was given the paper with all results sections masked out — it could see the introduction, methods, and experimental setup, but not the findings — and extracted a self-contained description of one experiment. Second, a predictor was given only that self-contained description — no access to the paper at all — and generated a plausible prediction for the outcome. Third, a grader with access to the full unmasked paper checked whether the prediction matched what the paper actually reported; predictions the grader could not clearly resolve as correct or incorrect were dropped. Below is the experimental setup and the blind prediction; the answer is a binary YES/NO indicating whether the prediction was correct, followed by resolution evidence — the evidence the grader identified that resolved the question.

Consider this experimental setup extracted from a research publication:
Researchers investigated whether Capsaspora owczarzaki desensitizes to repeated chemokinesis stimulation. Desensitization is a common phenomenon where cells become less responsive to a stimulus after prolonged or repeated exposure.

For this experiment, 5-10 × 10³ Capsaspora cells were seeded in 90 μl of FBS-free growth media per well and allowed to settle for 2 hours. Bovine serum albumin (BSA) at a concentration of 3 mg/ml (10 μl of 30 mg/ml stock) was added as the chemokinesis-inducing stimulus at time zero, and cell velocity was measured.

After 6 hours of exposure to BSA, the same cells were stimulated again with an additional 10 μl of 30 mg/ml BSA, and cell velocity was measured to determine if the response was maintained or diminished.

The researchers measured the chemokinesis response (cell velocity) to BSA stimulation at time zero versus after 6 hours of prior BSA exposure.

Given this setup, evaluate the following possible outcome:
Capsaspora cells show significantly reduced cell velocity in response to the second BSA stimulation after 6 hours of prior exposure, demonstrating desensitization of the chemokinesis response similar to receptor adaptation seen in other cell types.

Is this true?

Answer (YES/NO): YES